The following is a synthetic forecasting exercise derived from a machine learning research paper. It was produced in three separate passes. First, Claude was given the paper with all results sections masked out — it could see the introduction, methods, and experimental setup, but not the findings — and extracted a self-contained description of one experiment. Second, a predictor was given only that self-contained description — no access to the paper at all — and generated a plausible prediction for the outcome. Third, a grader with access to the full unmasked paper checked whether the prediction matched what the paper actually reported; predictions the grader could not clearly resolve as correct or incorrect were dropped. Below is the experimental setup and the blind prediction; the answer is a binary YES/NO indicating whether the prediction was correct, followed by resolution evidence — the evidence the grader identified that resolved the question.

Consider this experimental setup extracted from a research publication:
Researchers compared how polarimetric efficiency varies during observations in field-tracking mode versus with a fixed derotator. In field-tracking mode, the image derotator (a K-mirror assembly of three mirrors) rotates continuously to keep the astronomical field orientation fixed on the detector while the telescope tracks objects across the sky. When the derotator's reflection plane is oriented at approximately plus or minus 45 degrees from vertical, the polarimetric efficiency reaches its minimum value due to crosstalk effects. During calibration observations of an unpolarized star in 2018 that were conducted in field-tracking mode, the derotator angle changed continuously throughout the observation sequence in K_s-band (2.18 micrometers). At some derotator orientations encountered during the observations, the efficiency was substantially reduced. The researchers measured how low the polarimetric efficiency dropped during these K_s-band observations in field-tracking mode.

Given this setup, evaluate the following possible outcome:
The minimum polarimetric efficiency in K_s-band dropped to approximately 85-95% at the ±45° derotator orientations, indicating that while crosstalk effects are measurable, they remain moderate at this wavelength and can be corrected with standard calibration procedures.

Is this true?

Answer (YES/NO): NO